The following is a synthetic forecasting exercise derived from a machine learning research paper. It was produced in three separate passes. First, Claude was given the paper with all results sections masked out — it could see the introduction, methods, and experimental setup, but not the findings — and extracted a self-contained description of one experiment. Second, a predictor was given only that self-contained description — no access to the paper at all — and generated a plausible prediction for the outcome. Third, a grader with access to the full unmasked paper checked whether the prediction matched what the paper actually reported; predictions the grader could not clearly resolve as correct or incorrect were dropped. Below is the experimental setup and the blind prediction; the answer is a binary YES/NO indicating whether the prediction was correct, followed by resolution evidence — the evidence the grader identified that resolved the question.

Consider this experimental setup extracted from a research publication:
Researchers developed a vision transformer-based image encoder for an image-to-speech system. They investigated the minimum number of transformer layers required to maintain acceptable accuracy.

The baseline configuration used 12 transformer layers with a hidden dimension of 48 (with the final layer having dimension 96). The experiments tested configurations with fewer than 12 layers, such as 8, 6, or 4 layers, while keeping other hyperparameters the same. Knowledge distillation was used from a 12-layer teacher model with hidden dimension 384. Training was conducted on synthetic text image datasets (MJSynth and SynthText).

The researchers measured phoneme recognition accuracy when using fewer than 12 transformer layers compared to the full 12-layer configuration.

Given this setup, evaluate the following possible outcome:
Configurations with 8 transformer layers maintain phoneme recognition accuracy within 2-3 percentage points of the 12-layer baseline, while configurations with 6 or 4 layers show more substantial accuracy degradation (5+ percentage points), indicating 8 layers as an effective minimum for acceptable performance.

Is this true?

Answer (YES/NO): NO